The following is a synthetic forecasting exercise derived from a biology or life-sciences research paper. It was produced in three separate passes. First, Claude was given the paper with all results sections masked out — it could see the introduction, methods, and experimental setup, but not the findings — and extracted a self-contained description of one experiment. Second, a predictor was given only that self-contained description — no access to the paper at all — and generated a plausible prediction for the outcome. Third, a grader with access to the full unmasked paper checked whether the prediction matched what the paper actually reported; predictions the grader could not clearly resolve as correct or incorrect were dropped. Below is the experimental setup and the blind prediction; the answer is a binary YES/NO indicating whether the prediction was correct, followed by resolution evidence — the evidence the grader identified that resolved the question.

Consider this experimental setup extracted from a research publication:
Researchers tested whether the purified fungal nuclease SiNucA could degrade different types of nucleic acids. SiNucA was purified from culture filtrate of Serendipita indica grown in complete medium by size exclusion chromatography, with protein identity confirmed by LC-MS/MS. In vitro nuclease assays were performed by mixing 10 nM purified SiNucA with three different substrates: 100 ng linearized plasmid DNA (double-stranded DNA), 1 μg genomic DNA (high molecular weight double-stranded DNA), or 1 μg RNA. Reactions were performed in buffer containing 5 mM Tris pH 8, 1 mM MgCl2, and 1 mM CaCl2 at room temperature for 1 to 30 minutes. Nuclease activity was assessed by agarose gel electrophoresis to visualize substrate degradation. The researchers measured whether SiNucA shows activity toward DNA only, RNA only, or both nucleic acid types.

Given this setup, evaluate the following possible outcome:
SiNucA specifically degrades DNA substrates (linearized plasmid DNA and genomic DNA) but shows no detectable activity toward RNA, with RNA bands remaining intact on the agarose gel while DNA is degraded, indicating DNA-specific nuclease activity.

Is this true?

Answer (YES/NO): NO